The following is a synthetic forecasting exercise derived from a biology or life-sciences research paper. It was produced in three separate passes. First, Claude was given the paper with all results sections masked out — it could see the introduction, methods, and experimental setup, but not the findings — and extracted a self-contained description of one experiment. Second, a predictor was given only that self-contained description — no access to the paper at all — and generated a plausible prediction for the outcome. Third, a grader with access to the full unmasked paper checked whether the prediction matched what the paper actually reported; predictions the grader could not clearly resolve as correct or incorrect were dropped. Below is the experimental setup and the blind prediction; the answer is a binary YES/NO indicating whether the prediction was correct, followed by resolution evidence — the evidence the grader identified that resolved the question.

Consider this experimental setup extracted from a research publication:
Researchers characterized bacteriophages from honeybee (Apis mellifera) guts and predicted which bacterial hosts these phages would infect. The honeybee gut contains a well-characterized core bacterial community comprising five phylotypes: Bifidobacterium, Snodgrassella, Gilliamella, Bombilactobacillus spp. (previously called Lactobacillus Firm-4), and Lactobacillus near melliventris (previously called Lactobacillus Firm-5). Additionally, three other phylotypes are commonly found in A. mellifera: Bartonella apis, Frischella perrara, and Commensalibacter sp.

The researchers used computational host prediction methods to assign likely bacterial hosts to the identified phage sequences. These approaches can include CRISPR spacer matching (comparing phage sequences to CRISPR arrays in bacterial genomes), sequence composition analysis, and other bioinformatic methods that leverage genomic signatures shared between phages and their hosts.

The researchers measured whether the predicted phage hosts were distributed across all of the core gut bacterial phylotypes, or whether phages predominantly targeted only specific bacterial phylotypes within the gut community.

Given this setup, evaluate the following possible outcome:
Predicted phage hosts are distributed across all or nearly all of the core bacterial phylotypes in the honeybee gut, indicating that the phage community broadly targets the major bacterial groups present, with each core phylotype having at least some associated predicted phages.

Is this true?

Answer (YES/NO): NO